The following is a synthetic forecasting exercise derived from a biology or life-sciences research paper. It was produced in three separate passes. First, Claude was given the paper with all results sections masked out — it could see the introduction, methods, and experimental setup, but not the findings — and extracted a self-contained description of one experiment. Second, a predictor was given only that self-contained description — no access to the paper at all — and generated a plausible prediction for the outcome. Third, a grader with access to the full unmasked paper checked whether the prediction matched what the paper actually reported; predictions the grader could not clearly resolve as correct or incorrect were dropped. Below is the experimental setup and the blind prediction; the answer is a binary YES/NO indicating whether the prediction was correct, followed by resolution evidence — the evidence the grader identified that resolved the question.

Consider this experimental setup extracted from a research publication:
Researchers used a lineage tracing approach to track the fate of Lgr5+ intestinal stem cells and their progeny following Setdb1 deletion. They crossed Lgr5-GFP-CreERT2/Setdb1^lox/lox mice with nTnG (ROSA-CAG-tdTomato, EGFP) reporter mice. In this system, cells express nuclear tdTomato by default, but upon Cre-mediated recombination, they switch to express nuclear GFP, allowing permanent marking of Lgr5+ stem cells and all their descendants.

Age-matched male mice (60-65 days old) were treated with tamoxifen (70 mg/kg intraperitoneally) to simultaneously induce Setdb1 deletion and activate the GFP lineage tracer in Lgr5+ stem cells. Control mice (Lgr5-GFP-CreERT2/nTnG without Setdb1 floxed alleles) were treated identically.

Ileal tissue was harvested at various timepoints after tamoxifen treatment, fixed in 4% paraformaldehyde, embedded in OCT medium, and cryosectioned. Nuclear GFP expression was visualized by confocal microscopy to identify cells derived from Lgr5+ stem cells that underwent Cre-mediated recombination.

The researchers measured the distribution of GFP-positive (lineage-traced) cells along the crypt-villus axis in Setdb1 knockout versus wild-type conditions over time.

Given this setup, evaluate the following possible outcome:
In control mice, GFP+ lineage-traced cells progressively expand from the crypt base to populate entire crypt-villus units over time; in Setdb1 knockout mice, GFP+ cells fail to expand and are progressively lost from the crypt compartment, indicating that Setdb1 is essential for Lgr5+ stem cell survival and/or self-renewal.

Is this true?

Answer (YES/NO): NO